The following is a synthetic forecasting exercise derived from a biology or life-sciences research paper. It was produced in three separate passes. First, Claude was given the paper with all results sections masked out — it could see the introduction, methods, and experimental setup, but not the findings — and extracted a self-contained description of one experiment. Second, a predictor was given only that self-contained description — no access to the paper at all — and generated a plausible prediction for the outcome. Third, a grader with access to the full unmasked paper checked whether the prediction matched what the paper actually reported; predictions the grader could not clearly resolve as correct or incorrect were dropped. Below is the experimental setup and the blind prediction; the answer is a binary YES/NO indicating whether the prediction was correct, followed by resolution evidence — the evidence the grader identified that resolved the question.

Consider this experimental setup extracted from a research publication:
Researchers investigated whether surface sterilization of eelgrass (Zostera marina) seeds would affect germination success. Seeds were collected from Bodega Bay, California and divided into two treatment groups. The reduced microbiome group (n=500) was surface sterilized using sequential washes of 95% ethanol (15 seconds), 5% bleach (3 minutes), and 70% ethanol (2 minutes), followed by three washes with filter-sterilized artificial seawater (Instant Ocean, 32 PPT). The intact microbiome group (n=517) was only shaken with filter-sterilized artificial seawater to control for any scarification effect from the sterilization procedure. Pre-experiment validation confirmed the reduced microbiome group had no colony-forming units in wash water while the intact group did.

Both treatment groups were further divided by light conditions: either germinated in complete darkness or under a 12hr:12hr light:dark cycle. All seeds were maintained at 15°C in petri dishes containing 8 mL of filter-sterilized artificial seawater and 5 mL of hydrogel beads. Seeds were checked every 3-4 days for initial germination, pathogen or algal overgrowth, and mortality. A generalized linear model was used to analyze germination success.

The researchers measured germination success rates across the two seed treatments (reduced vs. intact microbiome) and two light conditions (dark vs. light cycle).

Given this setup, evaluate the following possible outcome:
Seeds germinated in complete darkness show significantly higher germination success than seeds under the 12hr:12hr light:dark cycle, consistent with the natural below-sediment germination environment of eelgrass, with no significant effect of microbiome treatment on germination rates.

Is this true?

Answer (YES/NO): NO